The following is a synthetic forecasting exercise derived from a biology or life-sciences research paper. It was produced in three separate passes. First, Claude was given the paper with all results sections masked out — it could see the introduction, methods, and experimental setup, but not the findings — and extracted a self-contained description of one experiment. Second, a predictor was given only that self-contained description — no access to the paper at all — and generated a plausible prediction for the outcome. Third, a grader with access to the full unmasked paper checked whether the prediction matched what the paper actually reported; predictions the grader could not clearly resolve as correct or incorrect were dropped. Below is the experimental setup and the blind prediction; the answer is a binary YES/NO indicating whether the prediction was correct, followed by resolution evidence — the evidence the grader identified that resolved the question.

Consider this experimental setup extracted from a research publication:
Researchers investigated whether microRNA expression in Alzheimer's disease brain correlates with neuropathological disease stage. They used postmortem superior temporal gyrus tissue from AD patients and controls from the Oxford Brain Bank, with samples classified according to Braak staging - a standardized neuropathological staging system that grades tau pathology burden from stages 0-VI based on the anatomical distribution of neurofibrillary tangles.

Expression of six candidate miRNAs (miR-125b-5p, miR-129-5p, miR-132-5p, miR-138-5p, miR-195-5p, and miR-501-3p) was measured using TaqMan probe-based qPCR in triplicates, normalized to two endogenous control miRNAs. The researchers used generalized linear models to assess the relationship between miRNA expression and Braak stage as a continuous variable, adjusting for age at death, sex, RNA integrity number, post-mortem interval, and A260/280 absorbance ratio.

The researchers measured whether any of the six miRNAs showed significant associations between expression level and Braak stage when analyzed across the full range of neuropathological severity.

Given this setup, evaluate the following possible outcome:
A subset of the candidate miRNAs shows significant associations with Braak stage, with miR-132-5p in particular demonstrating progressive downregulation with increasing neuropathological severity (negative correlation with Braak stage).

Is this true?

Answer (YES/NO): YES